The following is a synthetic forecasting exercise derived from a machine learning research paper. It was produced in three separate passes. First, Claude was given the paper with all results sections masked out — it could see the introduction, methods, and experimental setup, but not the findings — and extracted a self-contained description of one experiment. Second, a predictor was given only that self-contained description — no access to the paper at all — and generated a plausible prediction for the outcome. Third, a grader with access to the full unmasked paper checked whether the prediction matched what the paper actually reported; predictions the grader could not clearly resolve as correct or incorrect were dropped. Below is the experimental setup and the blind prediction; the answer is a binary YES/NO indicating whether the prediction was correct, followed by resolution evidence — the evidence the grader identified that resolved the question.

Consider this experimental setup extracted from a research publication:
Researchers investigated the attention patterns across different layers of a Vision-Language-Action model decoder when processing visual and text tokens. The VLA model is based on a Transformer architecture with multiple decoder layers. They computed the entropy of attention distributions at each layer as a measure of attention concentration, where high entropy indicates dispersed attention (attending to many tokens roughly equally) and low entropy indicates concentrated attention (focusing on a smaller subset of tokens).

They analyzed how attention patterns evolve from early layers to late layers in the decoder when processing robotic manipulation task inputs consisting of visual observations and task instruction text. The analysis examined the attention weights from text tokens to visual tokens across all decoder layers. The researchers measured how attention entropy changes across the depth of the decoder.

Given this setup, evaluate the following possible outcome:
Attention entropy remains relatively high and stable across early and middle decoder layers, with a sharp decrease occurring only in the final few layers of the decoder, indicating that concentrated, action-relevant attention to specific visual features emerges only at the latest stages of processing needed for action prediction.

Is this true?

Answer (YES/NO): NO